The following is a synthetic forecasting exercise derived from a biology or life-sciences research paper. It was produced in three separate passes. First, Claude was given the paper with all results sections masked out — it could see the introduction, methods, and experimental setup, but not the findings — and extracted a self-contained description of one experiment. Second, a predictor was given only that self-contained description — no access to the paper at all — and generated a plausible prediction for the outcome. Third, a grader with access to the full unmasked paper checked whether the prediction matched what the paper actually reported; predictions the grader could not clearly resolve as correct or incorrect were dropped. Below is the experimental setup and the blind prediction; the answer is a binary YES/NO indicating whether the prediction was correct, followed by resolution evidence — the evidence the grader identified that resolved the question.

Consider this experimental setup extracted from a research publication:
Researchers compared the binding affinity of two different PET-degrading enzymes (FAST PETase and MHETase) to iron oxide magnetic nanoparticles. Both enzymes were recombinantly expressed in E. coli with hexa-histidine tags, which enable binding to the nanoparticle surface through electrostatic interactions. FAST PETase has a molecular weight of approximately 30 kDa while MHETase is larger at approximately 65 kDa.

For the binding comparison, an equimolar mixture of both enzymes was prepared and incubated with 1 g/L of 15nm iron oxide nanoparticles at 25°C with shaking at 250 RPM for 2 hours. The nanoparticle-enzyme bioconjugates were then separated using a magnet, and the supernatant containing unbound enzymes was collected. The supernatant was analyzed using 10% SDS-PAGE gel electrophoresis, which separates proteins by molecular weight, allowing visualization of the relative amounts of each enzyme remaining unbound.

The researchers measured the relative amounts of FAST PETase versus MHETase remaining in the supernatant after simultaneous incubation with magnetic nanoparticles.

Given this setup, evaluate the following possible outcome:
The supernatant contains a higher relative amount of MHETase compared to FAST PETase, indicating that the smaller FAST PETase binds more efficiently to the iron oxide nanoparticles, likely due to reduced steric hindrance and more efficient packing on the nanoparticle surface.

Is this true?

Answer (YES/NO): YES